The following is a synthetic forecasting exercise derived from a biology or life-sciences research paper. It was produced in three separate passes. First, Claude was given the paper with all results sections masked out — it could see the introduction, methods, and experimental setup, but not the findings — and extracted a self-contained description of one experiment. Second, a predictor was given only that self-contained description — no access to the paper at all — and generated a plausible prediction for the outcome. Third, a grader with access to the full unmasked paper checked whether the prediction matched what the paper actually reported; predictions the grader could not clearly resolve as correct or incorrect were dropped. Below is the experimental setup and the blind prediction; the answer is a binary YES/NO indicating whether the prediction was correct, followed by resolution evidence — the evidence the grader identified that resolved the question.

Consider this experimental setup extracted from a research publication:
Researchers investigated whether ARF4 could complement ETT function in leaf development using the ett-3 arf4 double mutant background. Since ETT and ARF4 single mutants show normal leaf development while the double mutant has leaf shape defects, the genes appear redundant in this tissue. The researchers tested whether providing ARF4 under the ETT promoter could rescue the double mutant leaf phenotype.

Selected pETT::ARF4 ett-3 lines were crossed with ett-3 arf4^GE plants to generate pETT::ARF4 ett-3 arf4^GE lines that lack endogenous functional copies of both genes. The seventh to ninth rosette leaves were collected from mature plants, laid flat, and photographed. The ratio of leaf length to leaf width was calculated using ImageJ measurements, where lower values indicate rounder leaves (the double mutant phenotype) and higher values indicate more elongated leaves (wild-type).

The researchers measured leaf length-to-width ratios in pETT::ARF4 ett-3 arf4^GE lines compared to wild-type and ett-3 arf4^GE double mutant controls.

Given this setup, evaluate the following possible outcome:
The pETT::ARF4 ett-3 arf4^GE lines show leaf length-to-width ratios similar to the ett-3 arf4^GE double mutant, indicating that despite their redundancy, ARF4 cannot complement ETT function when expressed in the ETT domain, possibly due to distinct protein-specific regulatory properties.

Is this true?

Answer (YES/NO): NO